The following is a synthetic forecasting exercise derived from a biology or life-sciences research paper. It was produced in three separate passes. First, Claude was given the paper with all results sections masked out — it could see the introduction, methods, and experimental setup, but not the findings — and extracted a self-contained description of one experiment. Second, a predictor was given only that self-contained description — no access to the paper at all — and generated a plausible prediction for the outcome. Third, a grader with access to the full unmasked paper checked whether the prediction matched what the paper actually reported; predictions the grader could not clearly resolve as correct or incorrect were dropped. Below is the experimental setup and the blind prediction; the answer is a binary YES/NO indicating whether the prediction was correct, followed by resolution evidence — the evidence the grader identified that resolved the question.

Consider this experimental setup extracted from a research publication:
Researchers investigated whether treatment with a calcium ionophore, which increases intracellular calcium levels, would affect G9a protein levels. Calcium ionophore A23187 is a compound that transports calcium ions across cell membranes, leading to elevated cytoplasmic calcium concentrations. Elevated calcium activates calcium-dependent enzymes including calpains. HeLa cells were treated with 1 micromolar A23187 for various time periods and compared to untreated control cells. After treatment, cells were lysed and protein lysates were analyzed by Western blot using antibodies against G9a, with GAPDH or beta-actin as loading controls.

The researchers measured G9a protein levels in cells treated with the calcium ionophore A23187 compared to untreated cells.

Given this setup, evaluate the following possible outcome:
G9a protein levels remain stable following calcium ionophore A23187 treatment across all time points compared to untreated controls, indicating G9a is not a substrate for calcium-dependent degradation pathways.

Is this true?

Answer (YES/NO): NO